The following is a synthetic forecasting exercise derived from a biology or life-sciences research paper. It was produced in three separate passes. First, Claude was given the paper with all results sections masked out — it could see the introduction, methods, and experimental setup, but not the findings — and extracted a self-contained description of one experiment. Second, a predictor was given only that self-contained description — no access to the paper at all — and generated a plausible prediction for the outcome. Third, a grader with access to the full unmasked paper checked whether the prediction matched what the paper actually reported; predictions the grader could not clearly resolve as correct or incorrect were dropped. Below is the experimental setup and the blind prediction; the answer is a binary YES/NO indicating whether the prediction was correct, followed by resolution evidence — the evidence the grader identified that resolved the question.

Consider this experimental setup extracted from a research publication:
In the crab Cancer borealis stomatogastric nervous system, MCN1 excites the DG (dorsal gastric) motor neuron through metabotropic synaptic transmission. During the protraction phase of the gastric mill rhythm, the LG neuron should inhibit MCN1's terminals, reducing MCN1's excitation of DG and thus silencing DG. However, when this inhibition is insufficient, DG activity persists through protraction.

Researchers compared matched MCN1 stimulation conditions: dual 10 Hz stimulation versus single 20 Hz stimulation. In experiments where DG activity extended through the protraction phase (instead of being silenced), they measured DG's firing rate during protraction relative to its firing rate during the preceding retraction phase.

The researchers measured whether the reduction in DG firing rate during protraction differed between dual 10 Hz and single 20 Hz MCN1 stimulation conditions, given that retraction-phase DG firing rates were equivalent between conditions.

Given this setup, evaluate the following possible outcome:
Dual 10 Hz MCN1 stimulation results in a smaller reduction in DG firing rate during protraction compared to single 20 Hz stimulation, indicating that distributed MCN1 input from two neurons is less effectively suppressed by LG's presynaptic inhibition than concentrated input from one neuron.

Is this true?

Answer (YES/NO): NO